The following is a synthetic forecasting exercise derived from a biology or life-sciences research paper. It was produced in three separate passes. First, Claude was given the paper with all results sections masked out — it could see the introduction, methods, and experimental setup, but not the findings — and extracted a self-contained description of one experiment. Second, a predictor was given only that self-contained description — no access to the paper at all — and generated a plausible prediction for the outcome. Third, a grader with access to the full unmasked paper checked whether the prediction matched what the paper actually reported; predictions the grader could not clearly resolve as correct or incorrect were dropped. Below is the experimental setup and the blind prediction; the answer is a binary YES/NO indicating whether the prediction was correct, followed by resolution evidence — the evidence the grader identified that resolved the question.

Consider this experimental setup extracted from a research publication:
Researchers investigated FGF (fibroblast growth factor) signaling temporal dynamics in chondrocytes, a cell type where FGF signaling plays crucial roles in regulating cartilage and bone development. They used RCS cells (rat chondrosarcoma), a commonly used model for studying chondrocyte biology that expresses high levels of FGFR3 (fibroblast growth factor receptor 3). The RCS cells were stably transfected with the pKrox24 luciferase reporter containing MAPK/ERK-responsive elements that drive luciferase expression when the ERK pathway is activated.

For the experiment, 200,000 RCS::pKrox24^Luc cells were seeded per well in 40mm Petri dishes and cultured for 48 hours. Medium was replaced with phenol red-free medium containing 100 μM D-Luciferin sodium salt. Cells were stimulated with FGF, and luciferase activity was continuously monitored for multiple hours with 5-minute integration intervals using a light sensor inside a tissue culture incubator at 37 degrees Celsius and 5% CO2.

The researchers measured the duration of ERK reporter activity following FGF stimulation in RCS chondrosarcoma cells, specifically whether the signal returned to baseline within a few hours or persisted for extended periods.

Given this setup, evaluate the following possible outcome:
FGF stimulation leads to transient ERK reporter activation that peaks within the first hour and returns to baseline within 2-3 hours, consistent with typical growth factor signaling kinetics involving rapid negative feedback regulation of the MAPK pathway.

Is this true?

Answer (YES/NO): NO